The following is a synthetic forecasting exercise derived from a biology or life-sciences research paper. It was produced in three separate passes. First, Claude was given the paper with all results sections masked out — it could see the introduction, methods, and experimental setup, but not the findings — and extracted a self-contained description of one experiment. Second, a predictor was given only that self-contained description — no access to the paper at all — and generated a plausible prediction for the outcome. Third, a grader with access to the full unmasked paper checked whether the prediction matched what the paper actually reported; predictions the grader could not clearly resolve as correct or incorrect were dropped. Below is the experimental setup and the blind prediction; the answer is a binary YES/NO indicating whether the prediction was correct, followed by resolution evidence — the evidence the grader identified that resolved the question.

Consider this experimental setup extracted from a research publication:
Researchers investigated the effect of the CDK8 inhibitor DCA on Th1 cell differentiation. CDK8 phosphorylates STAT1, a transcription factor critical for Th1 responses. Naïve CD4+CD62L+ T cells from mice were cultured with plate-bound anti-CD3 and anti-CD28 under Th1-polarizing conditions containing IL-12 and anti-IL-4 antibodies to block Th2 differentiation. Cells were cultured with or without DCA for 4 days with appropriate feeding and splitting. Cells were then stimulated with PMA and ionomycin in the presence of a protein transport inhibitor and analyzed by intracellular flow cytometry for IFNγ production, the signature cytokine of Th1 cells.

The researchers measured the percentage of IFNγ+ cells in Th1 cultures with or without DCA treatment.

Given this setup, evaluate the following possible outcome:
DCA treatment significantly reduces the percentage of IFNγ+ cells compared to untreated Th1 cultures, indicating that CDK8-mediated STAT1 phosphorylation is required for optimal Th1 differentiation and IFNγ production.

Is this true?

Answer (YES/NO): NO